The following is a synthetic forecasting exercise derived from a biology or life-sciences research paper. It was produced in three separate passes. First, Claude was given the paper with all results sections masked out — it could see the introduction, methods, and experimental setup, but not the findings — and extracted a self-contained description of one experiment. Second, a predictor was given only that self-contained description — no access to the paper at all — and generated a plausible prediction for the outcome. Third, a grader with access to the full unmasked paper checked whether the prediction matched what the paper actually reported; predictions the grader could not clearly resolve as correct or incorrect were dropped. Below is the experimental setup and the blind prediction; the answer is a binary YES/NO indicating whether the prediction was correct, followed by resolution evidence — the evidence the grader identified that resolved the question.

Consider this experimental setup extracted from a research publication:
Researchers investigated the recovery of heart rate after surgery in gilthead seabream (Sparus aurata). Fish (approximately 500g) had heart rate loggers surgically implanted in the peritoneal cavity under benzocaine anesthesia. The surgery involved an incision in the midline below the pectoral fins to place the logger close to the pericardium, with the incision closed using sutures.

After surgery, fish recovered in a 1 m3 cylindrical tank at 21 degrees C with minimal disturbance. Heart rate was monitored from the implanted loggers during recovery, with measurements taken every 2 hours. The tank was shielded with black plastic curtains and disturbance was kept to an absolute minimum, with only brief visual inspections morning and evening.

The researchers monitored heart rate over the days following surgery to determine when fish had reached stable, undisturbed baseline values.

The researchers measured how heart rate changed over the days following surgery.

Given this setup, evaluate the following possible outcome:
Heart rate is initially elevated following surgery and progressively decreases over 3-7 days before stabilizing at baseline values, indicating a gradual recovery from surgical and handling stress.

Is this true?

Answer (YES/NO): YES